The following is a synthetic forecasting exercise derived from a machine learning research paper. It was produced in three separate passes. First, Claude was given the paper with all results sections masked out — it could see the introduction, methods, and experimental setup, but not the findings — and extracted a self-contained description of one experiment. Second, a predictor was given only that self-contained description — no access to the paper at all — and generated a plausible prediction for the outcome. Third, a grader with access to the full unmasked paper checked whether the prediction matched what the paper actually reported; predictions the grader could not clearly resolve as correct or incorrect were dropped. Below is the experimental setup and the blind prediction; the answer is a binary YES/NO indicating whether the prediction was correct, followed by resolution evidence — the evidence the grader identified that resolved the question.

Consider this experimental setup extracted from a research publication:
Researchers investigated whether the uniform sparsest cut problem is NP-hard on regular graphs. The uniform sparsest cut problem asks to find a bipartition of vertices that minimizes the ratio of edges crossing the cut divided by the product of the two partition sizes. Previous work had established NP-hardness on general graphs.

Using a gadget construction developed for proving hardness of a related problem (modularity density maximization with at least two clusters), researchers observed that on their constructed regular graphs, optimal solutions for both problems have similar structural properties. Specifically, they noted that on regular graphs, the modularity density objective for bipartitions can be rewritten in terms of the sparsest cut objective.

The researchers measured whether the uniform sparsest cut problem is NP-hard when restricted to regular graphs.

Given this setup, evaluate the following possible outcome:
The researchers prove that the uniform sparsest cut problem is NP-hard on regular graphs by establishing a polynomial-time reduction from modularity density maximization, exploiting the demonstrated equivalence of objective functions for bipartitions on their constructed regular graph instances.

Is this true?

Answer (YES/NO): NO